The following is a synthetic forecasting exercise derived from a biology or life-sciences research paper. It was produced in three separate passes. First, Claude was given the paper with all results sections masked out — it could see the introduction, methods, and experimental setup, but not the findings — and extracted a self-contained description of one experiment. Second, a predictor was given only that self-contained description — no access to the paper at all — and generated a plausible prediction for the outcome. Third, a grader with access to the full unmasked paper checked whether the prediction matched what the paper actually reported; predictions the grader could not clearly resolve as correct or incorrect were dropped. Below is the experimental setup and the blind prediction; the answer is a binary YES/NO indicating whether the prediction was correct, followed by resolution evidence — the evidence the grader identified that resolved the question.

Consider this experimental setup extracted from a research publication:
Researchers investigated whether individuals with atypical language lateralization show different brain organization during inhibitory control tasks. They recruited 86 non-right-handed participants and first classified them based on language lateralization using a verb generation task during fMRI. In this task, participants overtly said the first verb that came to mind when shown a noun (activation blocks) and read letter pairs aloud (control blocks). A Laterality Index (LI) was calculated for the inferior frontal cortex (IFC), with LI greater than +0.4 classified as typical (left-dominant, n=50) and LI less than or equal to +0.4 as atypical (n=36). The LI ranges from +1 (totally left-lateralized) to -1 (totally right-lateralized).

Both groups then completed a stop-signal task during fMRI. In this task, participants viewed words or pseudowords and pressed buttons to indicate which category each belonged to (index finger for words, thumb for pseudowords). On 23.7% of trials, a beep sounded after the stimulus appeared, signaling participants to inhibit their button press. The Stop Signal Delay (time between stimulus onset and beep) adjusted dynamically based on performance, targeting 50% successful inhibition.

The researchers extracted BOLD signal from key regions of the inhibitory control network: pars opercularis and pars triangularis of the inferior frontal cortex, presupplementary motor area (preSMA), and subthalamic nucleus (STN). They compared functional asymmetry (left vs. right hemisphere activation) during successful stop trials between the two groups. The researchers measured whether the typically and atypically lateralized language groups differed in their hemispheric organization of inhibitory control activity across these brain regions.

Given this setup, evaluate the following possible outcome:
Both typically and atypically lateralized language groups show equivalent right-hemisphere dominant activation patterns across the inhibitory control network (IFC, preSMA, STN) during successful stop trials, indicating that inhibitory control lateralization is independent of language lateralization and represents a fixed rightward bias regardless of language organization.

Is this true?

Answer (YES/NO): NO